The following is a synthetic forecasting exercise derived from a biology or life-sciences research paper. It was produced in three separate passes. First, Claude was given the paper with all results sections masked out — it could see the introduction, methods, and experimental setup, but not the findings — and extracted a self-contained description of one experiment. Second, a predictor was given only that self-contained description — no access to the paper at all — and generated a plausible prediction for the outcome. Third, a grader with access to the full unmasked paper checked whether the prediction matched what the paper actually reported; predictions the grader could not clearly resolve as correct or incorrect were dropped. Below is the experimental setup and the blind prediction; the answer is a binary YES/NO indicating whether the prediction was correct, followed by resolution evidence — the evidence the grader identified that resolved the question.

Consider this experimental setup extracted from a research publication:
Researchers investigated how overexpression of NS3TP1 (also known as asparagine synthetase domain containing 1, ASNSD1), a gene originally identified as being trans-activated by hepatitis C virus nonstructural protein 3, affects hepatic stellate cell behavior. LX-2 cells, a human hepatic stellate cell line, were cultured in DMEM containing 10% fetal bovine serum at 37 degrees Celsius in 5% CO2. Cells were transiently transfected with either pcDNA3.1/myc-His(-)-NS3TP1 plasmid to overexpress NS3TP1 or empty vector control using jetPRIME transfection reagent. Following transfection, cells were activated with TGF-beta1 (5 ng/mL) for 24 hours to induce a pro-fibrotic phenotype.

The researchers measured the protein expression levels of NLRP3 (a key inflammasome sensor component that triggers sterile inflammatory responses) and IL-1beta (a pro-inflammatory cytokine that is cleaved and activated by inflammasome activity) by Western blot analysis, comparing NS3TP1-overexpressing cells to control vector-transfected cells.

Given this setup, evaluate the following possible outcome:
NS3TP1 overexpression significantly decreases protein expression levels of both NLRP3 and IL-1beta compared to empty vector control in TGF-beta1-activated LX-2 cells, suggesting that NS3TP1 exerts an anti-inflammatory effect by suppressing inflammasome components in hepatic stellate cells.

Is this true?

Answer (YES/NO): YES